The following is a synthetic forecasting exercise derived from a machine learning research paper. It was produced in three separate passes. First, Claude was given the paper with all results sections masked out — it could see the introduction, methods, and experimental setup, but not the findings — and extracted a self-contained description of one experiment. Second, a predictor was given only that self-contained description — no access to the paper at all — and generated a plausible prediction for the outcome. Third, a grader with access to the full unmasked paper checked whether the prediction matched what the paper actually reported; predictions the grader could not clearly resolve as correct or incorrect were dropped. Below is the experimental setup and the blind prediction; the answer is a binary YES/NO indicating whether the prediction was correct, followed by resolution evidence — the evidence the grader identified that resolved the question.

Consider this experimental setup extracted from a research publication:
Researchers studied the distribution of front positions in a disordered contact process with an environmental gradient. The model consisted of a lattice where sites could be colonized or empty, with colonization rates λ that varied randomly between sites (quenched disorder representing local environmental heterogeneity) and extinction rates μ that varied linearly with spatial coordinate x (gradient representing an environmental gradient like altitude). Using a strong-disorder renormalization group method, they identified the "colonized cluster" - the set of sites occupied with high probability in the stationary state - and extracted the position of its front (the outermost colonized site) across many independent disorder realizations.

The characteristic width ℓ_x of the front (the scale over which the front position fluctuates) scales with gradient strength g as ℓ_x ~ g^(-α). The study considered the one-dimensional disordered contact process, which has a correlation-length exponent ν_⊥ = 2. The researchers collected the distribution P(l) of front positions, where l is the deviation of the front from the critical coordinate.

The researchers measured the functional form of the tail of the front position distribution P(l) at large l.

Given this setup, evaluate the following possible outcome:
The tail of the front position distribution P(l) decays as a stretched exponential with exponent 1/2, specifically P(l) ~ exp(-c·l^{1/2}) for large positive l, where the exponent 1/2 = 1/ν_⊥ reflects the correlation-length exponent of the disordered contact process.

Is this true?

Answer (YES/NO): NO